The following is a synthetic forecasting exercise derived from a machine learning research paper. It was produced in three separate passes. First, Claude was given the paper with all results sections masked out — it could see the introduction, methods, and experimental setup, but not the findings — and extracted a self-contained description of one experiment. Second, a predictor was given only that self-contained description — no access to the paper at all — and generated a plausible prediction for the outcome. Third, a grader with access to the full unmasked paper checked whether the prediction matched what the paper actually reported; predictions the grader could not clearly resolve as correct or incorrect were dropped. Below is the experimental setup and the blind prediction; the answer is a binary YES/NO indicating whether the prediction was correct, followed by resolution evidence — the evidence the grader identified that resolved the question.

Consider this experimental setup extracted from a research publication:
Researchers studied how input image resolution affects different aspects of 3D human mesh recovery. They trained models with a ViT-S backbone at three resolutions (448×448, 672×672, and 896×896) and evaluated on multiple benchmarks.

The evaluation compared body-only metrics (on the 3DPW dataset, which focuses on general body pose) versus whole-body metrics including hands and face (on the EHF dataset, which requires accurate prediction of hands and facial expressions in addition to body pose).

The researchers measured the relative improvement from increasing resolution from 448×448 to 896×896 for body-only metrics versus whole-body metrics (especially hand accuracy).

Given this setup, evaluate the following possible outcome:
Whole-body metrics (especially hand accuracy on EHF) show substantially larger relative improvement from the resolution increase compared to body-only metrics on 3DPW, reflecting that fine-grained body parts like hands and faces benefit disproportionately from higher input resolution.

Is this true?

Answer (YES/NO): YES